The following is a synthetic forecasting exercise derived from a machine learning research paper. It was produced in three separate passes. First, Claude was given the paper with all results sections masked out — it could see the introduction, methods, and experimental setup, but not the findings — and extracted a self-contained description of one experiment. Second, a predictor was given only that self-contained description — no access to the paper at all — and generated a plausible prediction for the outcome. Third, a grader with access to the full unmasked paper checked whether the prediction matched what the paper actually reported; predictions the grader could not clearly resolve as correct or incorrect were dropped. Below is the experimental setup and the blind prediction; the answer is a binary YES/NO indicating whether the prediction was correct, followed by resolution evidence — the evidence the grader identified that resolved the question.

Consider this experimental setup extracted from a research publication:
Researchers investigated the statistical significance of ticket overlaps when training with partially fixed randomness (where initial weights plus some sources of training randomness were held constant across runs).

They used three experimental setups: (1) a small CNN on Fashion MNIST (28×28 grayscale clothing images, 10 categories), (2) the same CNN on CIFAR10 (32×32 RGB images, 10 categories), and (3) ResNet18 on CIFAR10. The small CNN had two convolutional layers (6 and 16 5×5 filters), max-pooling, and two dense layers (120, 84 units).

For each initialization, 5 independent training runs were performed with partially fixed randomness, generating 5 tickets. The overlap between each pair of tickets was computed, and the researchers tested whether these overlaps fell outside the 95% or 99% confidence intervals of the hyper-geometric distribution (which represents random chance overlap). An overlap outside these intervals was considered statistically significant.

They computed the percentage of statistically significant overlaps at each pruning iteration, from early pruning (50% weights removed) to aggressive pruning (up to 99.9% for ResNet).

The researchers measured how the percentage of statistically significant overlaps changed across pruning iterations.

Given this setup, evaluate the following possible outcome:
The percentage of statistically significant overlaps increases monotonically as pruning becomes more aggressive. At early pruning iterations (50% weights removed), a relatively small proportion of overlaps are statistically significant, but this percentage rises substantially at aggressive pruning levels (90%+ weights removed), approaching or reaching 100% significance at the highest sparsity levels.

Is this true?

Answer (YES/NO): NO